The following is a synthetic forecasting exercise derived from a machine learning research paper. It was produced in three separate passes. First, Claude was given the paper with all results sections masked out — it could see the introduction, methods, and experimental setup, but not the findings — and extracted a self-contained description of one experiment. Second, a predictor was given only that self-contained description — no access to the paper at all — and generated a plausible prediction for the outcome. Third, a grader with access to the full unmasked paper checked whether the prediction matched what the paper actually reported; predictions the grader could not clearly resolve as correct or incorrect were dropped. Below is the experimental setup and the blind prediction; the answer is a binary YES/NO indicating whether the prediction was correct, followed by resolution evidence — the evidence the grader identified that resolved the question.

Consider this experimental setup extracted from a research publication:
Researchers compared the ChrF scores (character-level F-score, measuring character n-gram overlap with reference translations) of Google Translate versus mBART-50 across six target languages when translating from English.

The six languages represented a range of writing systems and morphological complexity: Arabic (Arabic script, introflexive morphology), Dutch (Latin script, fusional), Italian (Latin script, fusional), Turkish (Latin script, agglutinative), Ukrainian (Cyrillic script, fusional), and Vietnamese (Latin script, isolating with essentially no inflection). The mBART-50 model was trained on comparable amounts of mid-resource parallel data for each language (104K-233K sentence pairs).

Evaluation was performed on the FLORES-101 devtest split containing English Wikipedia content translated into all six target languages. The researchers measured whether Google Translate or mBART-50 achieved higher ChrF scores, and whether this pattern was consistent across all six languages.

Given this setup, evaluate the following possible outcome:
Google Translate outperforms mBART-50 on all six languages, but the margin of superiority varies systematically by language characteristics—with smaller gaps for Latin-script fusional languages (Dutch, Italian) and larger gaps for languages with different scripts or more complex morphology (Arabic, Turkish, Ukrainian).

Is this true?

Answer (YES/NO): YES